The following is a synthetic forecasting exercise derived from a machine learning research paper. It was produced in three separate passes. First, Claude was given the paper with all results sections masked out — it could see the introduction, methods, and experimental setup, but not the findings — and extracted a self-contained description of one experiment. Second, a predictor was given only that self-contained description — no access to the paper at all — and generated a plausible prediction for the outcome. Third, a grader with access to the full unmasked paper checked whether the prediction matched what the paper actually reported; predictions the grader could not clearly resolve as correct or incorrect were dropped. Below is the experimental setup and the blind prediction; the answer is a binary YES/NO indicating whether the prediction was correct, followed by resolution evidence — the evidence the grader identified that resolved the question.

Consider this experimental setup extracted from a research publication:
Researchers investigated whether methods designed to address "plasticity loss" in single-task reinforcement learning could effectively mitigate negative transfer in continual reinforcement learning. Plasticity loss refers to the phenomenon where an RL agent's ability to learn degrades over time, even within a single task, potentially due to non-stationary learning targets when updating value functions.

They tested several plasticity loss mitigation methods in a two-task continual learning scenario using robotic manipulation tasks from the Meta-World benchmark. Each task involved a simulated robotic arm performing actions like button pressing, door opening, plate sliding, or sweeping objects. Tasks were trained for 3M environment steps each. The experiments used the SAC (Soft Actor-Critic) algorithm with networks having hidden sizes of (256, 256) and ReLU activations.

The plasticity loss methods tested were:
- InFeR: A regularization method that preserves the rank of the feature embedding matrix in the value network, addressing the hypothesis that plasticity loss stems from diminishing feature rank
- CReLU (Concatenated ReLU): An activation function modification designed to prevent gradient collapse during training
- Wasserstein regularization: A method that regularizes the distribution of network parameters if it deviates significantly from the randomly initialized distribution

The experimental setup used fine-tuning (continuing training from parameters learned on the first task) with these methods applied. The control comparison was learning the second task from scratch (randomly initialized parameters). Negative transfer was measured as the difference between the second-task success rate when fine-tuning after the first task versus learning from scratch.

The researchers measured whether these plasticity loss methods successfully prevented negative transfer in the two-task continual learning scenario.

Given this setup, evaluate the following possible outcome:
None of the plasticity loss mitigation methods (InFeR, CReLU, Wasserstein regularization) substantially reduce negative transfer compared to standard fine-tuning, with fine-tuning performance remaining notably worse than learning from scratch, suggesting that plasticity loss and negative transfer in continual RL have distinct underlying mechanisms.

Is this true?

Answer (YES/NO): YES